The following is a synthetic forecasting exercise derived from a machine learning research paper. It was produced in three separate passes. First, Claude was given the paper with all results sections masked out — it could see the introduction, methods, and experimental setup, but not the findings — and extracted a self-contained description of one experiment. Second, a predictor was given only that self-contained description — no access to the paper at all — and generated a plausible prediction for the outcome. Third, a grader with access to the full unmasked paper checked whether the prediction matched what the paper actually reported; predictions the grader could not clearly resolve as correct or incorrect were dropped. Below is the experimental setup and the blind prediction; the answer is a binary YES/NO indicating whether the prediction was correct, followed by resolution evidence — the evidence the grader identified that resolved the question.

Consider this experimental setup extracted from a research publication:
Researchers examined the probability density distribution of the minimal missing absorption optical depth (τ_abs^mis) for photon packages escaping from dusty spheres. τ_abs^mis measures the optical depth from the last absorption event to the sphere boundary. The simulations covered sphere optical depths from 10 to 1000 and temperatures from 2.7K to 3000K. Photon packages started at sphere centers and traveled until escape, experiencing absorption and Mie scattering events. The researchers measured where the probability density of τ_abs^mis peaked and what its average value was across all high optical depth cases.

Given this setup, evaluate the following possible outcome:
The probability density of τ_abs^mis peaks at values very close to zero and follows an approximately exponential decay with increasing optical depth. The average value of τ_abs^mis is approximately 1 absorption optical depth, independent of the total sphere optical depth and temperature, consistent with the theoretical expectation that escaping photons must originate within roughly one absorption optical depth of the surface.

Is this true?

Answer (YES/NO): NO